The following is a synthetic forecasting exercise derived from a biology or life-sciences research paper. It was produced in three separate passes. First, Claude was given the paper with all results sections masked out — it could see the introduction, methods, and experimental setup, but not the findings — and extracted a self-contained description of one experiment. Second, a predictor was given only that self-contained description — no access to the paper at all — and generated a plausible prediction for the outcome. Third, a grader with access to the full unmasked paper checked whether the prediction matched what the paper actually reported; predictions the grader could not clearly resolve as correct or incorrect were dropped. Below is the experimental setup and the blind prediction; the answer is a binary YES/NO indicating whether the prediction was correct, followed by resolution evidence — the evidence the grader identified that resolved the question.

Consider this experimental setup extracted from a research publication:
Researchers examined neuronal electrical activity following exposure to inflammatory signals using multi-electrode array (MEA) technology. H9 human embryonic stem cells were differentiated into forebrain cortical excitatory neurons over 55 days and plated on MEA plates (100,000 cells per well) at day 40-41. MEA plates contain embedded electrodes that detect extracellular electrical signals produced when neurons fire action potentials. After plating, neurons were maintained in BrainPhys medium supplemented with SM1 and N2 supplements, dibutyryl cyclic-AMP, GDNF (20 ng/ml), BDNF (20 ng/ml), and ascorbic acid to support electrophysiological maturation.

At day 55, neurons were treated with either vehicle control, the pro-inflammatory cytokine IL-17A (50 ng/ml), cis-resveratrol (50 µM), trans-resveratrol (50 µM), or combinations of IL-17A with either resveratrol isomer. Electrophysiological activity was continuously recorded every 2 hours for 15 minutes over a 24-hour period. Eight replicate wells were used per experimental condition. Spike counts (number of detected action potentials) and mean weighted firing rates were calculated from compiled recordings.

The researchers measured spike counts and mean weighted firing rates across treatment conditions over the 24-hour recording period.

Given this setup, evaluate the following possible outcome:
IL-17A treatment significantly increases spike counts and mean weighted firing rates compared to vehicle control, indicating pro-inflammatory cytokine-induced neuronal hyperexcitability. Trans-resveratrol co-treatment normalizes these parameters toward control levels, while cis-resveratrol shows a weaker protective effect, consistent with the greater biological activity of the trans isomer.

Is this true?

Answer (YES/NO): NO